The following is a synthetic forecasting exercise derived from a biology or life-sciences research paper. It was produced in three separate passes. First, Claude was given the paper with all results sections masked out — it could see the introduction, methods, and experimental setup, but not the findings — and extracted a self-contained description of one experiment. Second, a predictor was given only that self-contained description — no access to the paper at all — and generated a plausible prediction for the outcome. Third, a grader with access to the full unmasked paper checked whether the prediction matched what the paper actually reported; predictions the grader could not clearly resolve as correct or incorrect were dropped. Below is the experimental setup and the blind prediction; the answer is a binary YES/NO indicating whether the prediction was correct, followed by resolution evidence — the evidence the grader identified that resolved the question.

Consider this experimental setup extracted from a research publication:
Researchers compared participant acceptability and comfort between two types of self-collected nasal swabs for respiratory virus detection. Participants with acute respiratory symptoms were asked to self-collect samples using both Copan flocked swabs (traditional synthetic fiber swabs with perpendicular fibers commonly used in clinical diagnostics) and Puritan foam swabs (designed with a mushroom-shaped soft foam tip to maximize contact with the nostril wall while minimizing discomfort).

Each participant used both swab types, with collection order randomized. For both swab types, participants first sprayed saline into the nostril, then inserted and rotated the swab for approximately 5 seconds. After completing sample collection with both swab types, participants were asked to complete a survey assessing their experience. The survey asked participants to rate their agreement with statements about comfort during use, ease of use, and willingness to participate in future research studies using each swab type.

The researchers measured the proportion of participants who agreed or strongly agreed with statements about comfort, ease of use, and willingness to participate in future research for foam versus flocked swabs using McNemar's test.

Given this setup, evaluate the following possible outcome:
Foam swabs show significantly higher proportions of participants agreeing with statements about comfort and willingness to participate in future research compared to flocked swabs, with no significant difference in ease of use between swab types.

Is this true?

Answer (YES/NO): NO